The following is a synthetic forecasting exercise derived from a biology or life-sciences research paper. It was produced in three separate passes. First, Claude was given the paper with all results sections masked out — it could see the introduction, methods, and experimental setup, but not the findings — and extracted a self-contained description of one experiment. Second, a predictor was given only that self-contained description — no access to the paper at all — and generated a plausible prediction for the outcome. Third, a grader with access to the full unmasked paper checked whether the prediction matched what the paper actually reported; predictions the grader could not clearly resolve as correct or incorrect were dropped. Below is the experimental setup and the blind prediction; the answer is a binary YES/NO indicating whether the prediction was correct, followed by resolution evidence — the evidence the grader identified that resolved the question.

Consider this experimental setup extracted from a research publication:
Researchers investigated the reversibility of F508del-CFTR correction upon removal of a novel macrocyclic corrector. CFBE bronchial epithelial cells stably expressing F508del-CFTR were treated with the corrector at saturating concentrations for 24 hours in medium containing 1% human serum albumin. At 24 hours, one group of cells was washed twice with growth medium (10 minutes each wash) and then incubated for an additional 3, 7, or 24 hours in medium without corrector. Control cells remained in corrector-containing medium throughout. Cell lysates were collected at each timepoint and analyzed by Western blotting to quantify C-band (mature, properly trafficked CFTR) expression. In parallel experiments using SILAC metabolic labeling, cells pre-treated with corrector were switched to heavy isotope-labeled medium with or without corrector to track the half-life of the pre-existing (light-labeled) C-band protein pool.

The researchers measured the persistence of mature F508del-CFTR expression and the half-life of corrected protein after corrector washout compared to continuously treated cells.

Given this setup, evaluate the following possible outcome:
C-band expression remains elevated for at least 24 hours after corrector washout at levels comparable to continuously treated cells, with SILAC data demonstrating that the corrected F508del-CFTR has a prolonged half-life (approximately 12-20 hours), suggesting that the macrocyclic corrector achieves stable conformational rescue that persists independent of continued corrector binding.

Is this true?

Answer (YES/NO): NO